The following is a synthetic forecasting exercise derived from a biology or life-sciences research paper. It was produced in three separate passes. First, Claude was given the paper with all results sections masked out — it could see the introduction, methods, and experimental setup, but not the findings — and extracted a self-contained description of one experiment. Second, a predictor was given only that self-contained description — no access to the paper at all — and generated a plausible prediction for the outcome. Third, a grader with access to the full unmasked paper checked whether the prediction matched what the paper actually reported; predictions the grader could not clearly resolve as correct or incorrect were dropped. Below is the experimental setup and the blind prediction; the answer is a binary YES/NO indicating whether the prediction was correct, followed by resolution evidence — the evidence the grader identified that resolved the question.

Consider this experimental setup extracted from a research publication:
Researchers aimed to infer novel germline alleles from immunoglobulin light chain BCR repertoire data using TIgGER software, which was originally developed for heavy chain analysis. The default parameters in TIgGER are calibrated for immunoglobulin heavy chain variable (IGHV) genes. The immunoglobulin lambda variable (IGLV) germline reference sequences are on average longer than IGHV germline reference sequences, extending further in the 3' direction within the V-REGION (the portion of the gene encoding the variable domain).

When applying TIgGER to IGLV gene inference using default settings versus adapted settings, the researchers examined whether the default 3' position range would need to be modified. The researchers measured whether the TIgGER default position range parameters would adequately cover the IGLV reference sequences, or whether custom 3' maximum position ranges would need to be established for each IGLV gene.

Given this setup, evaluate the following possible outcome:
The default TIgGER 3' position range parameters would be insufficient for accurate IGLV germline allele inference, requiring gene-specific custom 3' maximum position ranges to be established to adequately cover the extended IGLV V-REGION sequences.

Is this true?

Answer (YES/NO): YES